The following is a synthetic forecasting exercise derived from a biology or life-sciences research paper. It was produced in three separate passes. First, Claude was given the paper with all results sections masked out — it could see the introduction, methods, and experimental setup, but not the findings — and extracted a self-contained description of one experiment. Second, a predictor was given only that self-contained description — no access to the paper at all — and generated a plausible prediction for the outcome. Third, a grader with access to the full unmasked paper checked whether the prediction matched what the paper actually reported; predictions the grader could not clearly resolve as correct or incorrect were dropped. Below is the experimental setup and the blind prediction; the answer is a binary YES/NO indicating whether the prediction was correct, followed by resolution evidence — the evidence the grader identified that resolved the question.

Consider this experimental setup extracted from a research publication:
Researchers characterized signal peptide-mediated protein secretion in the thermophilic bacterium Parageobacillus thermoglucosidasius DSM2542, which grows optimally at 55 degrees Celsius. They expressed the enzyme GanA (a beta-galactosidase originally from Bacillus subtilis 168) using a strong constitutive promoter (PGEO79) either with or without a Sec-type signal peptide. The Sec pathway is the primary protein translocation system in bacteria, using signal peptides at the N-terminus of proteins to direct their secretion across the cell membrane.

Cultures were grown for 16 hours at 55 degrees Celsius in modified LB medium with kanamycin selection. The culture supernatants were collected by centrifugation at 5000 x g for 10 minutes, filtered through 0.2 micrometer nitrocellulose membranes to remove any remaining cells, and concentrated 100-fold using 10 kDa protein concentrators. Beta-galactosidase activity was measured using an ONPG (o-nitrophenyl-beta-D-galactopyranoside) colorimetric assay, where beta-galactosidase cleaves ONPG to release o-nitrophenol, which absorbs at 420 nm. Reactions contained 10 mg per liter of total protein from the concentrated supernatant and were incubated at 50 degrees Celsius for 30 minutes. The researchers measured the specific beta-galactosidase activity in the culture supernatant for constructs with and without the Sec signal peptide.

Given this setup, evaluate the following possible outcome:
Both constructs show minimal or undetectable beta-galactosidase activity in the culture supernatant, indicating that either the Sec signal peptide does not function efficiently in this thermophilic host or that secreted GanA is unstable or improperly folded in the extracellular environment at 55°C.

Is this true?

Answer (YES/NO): NO